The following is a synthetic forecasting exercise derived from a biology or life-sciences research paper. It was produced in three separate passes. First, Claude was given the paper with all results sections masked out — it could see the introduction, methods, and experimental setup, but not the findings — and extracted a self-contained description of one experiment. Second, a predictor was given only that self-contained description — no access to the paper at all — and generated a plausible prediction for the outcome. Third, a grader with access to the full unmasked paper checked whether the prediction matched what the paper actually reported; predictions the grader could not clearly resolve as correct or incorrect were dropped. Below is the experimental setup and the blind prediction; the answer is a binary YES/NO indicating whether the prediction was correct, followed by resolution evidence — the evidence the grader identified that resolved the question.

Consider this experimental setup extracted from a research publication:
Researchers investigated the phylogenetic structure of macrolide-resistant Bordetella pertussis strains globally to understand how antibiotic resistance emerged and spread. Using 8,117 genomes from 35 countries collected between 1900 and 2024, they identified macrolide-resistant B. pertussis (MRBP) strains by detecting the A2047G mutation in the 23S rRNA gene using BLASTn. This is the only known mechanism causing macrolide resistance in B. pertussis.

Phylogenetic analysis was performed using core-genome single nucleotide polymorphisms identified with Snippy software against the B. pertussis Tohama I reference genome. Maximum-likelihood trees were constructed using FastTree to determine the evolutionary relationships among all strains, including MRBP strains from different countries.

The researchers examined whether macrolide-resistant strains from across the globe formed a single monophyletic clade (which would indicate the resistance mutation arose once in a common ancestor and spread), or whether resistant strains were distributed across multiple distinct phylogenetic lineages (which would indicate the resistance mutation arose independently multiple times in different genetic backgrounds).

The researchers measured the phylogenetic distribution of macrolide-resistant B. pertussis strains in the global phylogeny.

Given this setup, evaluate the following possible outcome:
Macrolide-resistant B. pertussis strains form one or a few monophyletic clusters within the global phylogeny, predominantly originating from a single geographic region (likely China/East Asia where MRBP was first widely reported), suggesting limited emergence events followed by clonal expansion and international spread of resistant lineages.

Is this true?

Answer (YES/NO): NO